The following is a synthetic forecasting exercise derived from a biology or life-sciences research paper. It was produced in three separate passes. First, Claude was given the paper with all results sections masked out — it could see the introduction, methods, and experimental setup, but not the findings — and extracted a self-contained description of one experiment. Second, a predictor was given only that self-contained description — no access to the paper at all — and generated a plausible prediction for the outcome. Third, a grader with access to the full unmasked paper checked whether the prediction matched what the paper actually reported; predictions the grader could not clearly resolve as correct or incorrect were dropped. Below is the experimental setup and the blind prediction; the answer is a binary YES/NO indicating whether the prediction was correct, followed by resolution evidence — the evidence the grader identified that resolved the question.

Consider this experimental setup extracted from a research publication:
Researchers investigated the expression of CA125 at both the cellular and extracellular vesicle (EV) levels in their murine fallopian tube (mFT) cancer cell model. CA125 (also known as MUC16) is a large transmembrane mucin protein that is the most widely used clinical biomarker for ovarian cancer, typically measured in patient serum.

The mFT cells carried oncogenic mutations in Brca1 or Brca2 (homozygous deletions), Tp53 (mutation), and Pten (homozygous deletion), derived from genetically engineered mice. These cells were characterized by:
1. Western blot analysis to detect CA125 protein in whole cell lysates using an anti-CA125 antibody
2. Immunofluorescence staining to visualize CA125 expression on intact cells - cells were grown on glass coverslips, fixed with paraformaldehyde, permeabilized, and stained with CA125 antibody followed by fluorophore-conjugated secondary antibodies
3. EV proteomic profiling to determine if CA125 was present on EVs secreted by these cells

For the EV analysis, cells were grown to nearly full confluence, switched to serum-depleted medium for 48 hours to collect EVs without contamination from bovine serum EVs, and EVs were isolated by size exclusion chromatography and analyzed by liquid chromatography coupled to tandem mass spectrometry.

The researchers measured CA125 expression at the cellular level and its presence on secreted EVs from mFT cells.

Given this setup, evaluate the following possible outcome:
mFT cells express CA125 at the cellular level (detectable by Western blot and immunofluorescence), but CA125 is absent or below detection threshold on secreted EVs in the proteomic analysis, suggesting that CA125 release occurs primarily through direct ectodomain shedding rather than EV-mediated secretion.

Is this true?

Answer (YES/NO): NO